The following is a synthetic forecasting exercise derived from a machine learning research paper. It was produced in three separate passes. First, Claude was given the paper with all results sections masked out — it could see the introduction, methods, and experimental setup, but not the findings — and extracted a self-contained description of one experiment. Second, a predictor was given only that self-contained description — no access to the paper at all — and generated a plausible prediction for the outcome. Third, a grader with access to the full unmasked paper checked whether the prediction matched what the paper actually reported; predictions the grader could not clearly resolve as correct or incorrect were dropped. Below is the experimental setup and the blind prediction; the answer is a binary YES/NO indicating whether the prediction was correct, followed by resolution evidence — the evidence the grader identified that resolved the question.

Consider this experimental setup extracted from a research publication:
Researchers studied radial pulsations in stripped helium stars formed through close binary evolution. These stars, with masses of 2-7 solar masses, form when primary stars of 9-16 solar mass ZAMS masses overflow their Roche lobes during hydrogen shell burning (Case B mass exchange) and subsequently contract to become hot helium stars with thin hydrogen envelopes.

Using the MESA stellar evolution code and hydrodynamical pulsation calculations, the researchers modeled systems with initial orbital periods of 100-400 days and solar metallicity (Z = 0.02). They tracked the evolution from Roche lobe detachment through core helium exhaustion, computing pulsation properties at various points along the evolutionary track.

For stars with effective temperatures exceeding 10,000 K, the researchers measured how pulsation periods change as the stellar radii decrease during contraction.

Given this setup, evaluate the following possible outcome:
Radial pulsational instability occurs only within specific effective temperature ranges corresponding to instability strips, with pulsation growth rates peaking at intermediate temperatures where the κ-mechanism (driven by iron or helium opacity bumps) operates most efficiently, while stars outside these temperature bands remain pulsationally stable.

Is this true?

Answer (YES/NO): NO